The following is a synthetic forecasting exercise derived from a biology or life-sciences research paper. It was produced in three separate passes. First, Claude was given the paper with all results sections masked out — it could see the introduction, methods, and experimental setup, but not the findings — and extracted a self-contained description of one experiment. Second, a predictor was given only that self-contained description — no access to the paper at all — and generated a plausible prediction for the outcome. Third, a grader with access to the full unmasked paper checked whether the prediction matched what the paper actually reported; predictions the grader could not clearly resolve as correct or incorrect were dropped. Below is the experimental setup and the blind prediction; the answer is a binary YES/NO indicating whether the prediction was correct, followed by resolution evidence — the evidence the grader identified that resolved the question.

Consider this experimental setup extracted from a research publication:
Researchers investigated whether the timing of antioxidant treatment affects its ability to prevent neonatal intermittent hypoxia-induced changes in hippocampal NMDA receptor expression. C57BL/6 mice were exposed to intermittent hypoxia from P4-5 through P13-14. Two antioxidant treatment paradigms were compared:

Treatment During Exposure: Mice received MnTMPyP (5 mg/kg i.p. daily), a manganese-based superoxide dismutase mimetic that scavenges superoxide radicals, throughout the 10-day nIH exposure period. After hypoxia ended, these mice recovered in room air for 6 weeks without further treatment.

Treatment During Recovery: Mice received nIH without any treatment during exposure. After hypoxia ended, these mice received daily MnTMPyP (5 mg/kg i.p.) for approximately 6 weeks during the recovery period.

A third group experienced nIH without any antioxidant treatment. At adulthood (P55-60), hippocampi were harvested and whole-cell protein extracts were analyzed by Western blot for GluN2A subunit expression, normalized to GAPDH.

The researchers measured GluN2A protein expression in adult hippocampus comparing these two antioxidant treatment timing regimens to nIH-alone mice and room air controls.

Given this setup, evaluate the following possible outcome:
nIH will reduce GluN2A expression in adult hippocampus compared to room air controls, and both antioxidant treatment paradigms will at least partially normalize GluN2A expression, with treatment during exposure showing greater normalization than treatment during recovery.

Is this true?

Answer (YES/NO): NO